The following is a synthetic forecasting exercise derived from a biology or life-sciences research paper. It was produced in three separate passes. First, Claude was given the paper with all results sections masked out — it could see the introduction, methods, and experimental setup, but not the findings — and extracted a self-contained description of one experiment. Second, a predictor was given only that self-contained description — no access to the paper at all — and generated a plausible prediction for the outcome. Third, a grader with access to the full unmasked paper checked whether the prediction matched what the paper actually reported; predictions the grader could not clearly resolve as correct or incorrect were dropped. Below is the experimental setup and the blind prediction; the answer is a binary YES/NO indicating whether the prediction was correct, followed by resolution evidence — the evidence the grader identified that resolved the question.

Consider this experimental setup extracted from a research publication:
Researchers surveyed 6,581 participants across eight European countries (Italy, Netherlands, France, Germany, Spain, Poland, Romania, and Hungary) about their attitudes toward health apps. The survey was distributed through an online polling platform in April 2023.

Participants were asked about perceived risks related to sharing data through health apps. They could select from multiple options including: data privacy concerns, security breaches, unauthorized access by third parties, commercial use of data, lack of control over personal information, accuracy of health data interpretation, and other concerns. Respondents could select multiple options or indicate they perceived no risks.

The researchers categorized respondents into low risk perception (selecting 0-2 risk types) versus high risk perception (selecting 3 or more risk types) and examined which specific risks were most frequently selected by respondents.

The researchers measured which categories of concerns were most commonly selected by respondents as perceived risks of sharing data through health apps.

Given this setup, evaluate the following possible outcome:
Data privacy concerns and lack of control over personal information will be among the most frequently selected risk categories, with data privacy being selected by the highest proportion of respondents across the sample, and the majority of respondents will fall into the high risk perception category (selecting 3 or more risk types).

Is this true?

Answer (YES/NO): NO